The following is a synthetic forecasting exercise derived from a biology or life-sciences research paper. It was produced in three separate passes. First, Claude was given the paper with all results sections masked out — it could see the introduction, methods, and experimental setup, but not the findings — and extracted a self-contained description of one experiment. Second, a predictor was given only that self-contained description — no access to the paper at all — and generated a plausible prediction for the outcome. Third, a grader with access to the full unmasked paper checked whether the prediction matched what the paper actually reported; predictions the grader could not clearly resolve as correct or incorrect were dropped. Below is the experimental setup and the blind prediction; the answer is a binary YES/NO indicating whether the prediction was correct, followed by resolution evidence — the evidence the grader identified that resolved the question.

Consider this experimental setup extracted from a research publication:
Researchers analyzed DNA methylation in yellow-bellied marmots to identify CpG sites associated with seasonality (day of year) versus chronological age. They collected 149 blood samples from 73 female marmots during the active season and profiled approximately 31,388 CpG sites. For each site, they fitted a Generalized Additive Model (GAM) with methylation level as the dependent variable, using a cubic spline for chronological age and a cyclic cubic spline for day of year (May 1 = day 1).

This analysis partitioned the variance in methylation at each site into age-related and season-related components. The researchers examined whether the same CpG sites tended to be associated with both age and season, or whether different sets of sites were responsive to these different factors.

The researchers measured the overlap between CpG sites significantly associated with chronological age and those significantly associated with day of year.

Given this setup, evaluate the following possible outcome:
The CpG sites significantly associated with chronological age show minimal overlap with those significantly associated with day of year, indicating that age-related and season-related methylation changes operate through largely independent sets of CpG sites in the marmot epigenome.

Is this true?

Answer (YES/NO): NO